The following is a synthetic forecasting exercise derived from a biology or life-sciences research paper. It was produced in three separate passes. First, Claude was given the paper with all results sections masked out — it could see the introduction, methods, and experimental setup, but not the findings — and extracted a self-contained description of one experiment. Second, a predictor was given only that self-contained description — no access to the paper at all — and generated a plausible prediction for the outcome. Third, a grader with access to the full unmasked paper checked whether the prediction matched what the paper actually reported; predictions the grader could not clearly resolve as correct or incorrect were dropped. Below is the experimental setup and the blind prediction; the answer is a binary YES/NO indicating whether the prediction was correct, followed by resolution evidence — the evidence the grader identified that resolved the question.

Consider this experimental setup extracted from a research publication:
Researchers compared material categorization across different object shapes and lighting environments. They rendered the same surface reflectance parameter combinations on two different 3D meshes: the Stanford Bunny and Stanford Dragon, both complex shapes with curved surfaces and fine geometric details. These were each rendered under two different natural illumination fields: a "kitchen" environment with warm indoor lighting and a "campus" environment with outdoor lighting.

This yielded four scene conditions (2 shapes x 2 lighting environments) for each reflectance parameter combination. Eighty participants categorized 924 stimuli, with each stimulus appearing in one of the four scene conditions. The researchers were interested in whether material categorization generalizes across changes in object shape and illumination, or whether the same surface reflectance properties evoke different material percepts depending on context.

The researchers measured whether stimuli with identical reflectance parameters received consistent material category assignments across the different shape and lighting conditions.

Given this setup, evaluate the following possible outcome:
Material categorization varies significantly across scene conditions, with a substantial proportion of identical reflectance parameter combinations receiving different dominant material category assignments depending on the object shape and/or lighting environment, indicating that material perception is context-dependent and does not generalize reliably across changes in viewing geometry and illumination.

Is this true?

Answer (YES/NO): NO